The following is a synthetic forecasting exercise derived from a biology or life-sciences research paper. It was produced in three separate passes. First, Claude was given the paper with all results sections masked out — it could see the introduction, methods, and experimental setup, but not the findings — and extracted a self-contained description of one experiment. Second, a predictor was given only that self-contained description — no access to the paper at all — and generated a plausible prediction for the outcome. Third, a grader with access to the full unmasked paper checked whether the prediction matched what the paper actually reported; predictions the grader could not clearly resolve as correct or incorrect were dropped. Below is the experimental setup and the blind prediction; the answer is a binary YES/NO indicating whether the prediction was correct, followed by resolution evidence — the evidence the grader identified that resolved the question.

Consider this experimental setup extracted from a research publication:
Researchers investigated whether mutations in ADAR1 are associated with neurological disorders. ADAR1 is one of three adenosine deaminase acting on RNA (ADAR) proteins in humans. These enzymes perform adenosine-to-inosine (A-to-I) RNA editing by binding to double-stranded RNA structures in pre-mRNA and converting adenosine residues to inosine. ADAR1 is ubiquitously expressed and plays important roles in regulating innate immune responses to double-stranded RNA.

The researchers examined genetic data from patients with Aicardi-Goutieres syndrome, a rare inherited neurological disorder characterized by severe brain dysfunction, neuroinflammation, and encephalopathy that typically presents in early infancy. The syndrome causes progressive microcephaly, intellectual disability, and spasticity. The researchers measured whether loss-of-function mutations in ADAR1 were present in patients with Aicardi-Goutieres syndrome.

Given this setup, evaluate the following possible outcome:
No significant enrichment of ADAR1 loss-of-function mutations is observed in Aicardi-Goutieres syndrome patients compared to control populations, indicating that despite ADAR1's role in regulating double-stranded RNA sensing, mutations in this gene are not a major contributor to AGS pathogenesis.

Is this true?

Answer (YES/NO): NO